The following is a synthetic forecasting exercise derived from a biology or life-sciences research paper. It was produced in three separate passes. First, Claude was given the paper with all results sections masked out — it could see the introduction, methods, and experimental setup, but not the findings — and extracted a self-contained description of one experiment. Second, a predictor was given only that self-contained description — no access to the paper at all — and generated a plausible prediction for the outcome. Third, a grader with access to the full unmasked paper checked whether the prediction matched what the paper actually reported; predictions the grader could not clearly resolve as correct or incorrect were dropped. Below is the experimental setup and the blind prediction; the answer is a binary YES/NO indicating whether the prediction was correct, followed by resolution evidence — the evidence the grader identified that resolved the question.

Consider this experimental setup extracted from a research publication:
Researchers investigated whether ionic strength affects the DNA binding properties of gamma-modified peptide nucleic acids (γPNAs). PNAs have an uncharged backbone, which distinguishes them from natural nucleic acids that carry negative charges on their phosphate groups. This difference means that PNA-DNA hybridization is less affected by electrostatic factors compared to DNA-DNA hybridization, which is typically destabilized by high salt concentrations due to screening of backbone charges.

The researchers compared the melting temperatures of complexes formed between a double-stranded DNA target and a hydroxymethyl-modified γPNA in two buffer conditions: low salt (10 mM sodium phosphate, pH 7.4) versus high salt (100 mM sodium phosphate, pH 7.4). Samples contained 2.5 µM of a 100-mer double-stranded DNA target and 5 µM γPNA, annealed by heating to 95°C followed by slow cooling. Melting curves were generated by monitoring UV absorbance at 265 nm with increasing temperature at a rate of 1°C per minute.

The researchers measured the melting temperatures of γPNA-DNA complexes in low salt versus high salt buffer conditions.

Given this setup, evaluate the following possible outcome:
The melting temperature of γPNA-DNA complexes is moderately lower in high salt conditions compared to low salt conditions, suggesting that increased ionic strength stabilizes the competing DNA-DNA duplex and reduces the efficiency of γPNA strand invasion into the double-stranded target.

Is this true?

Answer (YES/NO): NO